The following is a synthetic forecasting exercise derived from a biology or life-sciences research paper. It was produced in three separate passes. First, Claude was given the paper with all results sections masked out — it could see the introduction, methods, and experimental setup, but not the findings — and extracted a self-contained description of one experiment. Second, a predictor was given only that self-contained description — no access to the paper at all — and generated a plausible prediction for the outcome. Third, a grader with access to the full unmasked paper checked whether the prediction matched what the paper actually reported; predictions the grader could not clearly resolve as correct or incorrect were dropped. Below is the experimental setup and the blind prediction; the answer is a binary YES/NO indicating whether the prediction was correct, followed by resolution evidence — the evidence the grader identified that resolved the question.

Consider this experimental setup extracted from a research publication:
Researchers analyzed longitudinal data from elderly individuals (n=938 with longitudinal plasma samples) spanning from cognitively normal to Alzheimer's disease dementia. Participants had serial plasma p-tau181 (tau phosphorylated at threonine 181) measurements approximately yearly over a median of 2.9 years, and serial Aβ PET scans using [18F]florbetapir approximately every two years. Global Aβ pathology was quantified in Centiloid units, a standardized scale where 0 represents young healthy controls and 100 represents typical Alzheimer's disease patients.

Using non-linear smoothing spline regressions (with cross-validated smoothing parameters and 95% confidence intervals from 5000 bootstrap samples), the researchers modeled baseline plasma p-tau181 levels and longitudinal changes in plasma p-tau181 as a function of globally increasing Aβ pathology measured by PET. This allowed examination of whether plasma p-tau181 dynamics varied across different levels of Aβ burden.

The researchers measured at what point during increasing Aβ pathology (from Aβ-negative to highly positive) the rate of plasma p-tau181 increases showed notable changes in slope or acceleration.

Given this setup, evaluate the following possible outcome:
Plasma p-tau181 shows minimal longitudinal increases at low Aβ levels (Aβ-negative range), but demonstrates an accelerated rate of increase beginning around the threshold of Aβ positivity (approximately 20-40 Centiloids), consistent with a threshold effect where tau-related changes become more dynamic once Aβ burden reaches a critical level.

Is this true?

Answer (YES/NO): NO